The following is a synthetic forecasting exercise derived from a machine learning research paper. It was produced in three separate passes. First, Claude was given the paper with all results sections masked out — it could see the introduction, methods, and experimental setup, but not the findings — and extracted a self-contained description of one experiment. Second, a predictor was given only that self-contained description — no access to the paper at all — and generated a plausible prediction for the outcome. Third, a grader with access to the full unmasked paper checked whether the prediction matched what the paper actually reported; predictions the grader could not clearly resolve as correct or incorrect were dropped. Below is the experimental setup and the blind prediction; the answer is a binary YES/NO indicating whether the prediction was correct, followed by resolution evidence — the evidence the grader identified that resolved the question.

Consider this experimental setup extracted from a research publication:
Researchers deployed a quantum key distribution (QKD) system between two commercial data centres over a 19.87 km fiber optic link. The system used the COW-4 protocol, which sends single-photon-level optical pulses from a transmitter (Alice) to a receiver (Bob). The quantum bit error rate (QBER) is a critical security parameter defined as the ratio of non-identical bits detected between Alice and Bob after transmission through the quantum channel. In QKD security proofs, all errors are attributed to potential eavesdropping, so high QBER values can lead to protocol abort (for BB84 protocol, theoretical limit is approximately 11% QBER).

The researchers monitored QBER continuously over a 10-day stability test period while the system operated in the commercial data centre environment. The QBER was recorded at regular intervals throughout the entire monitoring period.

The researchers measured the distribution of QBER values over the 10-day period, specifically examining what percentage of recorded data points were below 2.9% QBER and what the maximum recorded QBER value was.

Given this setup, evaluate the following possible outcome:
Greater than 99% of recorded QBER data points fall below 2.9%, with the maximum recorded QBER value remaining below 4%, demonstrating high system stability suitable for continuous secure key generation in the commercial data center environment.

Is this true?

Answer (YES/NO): NO